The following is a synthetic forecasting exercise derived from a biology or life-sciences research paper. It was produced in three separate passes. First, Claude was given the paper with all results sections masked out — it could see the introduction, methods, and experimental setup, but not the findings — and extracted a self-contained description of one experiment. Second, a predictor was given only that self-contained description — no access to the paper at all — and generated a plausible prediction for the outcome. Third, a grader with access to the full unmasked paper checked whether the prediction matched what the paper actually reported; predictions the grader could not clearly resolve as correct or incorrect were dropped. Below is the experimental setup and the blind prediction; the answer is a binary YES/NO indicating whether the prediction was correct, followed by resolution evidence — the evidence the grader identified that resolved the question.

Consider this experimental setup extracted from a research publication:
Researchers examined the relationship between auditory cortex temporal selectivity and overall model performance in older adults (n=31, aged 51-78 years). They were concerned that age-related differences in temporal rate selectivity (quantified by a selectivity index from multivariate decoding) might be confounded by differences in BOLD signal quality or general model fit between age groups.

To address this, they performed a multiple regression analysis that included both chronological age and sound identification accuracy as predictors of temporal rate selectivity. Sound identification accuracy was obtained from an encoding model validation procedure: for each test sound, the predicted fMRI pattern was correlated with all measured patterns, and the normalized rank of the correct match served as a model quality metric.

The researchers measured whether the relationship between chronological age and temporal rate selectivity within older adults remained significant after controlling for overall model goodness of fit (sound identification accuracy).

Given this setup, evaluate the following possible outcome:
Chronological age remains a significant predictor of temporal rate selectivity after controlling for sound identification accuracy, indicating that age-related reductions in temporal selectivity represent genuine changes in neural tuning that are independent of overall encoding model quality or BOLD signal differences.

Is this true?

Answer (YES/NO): YES